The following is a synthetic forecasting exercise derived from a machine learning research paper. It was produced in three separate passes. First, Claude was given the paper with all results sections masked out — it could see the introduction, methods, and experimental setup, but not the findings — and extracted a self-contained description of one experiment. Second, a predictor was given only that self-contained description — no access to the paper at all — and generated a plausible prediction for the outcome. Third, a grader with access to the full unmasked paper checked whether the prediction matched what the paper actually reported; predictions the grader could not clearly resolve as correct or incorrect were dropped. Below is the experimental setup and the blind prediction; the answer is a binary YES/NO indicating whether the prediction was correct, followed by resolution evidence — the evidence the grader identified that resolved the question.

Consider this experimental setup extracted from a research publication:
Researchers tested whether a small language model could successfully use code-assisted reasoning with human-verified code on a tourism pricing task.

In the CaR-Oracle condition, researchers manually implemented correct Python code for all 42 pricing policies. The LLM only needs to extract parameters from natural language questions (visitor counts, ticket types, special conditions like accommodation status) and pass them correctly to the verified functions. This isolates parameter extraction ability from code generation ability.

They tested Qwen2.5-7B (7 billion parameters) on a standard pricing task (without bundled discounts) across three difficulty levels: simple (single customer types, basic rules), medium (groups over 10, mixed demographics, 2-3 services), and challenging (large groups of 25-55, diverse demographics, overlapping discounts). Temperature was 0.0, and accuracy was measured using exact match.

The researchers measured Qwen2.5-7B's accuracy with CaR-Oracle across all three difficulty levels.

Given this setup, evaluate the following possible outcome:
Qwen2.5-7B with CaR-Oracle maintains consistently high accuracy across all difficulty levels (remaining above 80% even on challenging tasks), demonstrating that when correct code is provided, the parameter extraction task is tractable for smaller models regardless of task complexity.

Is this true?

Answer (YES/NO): NO